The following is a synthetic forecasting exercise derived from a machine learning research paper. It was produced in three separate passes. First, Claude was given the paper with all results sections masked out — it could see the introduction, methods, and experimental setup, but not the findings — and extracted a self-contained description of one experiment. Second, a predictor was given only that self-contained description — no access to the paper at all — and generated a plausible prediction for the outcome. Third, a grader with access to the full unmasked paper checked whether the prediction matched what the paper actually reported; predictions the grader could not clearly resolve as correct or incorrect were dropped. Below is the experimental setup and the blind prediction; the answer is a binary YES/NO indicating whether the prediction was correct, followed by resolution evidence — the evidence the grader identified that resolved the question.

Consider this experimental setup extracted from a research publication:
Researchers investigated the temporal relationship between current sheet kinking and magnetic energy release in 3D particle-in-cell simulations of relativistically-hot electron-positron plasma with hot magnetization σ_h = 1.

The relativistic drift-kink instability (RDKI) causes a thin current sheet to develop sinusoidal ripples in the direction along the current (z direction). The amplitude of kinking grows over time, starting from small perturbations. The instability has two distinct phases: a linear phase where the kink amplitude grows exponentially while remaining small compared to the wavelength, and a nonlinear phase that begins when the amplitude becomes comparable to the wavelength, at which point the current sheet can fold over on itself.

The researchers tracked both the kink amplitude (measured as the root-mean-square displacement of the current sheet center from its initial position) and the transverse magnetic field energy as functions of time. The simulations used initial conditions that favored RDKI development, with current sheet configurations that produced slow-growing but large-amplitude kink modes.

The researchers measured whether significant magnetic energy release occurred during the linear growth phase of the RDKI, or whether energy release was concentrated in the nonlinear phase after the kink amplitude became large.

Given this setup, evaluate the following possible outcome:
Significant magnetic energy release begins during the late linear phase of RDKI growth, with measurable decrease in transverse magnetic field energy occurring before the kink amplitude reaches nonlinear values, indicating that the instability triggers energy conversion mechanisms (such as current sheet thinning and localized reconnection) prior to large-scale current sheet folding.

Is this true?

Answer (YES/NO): NO